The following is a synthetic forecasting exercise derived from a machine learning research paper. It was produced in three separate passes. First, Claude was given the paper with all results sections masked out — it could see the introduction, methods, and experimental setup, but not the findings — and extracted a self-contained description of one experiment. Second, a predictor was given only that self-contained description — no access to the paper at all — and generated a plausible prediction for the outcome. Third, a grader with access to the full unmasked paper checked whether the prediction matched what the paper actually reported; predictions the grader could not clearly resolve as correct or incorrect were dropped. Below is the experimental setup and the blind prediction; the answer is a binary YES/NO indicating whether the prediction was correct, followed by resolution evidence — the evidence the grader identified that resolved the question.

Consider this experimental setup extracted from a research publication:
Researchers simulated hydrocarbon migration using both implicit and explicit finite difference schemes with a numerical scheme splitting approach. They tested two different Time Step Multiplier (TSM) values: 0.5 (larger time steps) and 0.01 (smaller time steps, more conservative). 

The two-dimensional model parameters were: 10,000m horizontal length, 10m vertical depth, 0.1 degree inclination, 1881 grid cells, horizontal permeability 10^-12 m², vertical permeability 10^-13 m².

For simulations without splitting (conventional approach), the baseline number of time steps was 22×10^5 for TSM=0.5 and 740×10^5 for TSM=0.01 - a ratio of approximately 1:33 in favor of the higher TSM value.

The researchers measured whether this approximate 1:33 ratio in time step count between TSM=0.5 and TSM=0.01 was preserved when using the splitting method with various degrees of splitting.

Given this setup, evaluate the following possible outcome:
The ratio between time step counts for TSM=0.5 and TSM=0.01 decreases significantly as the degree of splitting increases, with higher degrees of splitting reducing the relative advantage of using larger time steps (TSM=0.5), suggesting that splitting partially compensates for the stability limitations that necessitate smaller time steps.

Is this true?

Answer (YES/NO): NO